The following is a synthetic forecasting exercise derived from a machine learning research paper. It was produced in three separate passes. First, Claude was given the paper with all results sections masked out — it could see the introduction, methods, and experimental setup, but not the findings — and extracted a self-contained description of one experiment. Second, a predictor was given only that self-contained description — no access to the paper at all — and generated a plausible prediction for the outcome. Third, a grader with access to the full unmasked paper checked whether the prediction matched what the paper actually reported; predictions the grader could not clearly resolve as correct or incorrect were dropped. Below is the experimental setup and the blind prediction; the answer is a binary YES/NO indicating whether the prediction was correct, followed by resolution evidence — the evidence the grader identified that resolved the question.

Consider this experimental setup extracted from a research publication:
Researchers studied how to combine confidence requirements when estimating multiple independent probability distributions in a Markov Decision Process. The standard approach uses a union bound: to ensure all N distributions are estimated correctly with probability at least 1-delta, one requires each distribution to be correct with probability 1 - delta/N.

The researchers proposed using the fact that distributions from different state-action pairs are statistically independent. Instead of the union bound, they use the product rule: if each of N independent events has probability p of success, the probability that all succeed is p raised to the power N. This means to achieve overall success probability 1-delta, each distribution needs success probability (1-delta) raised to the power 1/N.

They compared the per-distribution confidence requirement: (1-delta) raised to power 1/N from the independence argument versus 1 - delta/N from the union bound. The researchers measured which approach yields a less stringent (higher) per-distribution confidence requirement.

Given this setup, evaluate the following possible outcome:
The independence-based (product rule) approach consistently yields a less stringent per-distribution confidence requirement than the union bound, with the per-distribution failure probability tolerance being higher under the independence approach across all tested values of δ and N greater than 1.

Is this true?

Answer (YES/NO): YES